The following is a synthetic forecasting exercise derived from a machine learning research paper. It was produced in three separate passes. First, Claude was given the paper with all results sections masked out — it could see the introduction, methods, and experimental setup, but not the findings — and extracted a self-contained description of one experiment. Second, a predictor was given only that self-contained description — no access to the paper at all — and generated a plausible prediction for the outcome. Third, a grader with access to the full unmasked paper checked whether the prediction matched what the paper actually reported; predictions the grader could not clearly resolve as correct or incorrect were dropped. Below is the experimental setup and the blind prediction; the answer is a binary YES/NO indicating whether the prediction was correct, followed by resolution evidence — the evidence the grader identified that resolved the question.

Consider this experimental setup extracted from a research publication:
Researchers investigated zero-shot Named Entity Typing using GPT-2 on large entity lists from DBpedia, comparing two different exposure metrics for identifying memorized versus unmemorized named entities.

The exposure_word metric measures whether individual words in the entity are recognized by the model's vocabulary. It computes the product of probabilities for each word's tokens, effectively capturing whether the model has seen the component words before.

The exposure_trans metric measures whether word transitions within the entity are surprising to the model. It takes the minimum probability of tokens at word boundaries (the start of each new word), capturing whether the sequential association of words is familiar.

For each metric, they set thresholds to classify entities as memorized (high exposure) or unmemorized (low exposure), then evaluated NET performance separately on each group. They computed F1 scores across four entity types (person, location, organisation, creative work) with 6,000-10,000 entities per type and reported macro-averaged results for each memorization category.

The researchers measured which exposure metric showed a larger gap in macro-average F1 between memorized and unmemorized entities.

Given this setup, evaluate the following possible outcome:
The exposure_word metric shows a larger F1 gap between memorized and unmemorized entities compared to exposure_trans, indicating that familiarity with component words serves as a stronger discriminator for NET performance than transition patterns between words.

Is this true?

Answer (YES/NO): YES